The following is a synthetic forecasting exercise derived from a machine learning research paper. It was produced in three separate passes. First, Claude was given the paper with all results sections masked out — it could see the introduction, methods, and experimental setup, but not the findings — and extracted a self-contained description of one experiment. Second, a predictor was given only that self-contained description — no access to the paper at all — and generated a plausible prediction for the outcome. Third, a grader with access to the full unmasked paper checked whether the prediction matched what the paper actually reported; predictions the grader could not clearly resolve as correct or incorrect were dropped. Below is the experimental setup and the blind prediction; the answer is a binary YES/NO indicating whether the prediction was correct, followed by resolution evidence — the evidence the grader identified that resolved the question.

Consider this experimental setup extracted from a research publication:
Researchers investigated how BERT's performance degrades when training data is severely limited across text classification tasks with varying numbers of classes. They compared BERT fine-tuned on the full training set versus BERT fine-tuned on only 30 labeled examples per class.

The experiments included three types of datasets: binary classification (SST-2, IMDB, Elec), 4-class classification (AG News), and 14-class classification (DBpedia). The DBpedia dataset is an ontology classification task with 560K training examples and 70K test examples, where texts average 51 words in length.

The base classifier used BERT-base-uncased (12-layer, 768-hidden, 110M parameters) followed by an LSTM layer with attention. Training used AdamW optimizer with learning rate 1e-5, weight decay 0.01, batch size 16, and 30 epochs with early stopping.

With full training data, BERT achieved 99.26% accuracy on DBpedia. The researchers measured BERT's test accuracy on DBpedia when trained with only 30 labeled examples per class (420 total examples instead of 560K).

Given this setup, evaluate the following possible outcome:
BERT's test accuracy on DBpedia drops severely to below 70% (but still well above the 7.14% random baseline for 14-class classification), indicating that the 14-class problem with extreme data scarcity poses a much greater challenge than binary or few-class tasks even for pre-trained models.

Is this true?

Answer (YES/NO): NO